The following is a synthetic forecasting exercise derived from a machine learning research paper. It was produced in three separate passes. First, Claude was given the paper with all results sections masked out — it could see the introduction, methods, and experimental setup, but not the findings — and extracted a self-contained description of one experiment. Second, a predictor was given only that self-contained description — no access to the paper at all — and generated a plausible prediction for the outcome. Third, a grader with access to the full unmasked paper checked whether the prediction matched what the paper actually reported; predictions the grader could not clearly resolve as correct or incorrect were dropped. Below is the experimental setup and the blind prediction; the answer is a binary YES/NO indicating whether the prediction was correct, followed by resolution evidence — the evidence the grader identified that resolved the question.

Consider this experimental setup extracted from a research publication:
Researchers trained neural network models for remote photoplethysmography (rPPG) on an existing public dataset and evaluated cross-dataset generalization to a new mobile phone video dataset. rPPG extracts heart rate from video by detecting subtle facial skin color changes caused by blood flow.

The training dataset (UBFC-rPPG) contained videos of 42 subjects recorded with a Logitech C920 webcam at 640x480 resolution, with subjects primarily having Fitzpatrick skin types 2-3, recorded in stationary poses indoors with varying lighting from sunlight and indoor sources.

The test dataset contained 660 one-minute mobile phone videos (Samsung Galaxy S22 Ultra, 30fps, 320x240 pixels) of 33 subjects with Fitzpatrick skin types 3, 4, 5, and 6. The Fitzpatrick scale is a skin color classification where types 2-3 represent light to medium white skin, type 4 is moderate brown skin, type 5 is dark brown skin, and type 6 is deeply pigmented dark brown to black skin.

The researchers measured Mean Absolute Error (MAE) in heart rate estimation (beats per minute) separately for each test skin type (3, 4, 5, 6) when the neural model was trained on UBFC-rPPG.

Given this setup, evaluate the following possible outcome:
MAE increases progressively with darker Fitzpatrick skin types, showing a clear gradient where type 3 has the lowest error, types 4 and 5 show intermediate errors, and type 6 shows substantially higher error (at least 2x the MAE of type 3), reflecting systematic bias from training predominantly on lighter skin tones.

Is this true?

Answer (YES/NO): NO